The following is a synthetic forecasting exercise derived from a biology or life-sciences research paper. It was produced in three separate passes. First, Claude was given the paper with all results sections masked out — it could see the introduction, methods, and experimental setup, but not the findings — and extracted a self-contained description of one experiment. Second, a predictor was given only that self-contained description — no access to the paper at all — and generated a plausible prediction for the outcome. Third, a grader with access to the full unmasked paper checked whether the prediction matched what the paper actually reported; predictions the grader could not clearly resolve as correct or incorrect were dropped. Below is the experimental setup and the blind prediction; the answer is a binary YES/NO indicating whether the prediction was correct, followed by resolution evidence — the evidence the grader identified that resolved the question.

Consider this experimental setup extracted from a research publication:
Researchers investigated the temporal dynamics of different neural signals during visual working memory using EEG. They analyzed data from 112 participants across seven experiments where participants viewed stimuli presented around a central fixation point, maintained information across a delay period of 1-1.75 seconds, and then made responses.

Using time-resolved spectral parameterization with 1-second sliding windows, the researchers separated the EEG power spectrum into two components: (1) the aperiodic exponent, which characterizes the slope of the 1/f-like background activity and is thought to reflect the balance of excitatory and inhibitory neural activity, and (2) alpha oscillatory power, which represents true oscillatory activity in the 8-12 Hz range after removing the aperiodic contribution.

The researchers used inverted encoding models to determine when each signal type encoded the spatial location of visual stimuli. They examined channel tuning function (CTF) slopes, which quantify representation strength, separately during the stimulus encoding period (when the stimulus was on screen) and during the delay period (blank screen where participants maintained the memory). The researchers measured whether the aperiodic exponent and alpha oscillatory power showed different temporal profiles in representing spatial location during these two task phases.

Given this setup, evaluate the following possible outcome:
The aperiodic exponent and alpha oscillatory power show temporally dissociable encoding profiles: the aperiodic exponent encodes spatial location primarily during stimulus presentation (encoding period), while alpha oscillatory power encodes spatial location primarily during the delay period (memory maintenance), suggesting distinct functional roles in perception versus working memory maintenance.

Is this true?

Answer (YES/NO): YES